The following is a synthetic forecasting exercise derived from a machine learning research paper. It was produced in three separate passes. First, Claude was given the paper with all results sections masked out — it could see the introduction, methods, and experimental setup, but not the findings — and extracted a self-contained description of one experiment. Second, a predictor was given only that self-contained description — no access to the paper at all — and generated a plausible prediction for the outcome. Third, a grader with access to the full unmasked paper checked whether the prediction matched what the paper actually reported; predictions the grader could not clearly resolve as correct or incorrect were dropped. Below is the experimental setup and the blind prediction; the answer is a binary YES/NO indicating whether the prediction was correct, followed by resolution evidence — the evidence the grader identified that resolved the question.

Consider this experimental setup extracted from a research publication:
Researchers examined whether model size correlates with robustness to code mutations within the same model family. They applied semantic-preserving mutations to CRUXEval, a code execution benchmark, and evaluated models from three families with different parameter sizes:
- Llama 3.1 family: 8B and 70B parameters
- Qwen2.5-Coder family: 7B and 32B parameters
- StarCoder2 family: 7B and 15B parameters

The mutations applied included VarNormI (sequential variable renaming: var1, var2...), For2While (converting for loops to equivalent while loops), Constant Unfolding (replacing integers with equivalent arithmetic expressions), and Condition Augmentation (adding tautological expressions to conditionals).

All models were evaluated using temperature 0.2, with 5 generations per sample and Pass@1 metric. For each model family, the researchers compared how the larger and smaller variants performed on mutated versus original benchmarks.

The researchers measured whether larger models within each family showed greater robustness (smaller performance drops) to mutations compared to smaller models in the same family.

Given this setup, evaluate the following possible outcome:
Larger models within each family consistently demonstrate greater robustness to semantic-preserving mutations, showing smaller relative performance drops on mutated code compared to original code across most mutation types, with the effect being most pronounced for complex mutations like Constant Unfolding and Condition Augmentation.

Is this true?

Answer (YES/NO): NO